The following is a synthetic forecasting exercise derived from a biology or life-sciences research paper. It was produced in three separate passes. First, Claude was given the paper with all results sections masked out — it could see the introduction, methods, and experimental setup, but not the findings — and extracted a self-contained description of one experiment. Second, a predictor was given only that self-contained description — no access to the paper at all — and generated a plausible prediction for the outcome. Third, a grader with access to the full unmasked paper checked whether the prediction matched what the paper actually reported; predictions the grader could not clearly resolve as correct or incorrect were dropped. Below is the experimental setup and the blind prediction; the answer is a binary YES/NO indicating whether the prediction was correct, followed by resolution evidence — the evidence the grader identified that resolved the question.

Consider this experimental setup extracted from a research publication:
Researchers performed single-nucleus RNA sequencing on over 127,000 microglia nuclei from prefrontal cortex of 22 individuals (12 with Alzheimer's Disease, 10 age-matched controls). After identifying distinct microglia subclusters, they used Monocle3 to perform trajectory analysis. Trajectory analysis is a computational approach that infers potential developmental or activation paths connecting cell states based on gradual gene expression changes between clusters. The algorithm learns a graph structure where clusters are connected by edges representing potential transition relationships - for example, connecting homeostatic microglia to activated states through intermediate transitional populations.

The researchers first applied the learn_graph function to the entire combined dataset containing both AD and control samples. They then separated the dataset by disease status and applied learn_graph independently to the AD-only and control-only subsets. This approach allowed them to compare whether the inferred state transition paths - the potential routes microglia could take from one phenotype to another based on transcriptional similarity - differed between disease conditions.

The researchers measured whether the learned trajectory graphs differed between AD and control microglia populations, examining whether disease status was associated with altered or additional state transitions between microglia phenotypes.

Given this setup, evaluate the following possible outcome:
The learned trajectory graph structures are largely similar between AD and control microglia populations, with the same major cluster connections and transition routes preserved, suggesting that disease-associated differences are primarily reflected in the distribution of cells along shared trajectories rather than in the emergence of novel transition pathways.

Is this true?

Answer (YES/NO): NO